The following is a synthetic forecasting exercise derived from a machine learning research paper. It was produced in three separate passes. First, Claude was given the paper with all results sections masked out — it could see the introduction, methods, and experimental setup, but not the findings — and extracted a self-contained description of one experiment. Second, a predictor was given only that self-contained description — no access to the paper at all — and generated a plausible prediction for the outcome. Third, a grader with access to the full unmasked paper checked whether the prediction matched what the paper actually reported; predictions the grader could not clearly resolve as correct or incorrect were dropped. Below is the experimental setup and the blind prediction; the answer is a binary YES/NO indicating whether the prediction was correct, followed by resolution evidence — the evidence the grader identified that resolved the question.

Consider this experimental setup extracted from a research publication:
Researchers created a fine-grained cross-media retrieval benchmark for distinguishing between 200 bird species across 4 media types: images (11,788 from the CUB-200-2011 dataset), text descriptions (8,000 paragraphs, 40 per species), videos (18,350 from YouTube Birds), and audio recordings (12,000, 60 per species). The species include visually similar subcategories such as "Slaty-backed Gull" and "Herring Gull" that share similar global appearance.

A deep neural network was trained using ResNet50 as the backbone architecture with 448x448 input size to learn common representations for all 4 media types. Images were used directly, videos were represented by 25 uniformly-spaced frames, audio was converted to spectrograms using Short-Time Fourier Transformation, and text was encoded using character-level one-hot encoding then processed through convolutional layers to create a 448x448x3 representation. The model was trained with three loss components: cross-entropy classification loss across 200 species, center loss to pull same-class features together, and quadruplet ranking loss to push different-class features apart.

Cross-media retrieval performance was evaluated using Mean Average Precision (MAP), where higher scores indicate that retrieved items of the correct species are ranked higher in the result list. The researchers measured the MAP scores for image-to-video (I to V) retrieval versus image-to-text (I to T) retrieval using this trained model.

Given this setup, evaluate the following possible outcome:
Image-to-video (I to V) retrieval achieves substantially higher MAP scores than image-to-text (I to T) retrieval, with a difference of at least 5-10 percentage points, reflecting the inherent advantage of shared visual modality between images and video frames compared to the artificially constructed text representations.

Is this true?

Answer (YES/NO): YES